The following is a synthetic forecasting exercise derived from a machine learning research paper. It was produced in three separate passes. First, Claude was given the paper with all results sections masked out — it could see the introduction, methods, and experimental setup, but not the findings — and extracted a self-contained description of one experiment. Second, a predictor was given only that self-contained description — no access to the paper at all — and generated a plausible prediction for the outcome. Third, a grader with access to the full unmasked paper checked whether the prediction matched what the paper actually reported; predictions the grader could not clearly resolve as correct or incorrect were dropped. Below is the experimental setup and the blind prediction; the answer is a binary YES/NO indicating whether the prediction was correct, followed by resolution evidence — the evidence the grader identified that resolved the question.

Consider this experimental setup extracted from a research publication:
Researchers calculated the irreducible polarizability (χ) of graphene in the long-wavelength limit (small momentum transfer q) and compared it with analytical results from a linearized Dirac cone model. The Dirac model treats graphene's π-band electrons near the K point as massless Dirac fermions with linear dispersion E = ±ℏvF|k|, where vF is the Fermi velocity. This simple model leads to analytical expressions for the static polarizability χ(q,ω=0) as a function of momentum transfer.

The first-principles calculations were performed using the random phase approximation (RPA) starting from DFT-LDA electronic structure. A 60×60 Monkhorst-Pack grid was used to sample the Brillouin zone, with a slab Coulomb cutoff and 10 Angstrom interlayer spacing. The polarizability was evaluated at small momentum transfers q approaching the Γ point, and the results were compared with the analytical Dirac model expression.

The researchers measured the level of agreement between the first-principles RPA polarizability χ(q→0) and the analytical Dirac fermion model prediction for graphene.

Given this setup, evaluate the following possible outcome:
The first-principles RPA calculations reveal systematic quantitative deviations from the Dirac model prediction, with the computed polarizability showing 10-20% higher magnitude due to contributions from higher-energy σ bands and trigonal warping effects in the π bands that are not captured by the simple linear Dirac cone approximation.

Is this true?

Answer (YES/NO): NO